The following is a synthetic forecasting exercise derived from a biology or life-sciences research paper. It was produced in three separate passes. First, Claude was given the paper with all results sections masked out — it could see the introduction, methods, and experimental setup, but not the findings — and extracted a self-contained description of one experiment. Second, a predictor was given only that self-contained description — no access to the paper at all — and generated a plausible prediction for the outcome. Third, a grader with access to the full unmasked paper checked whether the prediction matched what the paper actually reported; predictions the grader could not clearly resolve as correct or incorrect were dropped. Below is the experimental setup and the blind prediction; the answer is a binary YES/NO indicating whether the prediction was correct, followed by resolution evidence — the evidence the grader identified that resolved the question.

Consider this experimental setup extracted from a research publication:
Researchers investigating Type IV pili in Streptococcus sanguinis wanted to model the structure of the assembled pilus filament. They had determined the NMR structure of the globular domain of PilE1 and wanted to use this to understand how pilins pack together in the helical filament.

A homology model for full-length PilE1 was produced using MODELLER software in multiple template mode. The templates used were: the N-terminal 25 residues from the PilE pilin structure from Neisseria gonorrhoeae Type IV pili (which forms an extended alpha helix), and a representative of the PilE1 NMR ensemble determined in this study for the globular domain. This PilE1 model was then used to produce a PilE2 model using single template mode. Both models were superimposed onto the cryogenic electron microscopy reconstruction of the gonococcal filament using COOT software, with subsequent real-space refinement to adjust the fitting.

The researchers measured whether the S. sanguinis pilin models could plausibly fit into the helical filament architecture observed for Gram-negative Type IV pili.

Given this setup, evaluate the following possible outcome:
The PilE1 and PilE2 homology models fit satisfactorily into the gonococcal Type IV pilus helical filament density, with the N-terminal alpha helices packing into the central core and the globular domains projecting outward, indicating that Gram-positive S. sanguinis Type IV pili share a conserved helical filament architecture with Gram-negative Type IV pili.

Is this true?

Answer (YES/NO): YES